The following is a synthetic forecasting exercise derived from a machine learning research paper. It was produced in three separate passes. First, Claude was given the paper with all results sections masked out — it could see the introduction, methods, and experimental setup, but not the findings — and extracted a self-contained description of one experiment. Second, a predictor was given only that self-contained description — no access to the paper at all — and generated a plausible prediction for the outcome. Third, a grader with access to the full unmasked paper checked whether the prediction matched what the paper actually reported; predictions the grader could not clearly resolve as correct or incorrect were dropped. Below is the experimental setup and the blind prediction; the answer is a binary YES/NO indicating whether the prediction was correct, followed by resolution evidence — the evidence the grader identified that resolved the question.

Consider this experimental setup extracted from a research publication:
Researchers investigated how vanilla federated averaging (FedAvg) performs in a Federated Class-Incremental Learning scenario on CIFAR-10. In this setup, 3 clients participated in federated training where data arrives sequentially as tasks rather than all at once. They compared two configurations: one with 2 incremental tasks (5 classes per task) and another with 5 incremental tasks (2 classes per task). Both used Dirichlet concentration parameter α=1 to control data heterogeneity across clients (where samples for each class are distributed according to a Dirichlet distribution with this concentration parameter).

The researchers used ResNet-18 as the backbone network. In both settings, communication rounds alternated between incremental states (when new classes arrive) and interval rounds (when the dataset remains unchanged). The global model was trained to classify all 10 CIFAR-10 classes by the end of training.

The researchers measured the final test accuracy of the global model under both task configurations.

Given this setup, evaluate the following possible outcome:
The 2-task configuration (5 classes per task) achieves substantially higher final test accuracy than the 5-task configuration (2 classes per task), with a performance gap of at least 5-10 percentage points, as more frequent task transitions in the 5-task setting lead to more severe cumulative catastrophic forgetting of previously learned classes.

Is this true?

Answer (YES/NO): YES